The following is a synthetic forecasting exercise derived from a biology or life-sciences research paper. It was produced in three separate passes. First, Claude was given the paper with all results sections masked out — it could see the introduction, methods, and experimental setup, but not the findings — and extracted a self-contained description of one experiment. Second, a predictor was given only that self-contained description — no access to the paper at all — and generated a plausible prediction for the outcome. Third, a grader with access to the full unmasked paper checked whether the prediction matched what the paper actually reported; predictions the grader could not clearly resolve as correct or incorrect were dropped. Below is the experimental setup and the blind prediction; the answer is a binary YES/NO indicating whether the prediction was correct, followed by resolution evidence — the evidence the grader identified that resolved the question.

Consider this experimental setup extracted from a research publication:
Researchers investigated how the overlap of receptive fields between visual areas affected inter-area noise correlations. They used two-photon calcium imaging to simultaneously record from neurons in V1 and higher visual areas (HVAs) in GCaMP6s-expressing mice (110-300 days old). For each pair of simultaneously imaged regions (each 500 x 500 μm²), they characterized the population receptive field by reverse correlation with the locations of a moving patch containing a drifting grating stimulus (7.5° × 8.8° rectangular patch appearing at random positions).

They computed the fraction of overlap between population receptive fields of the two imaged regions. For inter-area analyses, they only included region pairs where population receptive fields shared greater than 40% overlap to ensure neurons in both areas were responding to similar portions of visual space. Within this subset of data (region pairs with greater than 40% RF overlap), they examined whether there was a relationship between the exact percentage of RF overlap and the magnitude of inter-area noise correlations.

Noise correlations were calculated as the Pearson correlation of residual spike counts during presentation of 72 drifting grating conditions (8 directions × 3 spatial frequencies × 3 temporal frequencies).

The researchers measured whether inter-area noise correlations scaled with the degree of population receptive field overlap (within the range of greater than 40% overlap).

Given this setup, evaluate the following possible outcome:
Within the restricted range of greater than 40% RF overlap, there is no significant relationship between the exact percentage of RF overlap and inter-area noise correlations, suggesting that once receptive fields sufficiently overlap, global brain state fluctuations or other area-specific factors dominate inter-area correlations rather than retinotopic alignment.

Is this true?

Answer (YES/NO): YES